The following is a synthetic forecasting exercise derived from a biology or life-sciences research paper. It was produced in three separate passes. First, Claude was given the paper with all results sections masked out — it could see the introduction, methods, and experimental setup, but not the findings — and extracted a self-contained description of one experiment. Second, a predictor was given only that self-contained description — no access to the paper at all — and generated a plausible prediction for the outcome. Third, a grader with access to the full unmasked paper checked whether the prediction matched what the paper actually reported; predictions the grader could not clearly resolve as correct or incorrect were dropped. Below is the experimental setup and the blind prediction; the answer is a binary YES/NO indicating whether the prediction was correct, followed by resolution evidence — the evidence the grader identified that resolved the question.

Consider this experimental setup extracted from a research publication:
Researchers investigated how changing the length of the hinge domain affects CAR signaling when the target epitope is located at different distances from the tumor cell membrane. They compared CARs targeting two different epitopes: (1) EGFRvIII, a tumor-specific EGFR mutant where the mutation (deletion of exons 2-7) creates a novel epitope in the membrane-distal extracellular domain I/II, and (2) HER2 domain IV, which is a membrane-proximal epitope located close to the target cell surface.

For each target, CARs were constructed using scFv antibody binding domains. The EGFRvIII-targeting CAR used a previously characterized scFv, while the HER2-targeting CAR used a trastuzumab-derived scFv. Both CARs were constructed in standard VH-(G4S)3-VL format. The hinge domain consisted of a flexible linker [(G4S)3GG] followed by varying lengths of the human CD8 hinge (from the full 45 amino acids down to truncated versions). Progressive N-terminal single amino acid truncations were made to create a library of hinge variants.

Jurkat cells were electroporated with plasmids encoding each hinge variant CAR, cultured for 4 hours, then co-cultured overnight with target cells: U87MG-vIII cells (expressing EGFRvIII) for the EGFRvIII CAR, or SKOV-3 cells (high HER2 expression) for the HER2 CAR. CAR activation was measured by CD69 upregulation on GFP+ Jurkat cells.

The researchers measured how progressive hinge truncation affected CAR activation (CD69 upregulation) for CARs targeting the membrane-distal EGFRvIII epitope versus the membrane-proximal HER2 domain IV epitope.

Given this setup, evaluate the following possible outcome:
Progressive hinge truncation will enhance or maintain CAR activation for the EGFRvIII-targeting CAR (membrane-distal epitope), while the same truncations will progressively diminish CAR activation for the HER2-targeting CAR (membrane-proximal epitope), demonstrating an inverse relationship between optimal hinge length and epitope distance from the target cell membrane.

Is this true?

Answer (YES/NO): NO